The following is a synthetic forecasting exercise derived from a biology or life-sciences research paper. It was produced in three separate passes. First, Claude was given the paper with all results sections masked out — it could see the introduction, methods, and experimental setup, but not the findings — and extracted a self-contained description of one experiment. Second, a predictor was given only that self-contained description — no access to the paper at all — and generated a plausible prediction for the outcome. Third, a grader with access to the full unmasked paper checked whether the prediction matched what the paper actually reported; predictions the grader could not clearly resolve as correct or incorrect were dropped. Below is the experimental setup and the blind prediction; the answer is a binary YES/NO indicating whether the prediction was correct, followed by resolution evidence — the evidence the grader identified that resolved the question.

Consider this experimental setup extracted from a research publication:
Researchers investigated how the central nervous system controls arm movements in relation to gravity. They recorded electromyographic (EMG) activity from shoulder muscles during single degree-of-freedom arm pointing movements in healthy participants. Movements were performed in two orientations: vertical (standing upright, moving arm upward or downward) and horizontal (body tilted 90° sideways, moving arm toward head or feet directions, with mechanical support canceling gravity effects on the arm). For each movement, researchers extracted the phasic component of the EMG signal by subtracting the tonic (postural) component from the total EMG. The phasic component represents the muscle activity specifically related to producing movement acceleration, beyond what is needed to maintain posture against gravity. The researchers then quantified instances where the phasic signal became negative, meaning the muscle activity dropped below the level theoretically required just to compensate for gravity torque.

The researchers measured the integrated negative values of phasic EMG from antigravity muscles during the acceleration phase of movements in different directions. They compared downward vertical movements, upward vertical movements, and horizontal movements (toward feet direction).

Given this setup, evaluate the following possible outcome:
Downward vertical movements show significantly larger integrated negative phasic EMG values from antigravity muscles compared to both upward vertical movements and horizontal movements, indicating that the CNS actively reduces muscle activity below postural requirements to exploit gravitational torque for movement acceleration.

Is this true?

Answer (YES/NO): YES